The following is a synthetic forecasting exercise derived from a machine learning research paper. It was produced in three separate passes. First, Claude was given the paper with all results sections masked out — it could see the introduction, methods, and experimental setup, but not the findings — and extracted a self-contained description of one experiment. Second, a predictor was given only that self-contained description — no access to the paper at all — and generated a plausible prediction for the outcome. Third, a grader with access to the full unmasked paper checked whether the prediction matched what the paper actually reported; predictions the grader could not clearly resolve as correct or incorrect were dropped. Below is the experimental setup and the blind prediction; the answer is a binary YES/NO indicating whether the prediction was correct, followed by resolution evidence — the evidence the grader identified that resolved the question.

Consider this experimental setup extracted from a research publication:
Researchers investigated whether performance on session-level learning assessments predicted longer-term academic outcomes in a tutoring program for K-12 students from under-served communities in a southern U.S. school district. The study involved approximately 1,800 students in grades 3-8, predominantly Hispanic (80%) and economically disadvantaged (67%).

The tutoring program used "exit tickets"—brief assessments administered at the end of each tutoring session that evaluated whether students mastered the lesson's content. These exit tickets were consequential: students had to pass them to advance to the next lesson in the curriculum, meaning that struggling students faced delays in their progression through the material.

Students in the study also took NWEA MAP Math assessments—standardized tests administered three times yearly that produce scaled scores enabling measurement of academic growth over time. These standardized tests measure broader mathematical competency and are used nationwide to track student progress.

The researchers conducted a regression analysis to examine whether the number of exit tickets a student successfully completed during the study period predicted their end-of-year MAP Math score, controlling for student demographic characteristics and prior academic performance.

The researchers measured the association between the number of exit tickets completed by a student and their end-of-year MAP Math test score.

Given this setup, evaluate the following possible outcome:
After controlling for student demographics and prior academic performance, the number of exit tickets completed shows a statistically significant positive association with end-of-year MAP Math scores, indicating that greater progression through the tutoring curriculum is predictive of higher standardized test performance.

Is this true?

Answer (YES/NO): YES